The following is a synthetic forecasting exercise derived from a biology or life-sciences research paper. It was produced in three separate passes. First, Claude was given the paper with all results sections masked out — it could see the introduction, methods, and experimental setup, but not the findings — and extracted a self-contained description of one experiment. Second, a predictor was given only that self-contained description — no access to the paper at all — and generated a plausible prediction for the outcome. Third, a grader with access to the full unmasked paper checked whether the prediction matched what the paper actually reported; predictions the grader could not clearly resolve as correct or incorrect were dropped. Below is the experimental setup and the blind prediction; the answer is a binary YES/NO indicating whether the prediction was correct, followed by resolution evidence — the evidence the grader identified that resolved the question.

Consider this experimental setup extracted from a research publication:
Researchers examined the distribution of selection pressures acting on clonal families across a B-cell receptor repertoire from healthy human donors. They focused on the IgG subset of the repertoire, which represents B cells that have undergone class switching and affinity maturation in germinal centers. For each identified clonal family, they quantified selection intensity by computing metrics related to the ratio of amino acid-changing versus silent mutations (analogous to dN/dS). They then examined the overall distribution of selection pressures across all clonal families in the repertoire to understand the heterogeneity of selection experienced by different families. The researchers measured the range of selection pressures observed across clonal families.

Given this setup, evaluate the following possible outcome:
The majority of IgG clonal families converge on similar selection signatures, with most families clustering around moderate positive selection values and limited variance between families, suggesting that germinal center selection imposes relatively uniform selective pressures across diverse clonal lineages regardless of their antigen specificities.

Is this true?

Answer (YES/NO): NO